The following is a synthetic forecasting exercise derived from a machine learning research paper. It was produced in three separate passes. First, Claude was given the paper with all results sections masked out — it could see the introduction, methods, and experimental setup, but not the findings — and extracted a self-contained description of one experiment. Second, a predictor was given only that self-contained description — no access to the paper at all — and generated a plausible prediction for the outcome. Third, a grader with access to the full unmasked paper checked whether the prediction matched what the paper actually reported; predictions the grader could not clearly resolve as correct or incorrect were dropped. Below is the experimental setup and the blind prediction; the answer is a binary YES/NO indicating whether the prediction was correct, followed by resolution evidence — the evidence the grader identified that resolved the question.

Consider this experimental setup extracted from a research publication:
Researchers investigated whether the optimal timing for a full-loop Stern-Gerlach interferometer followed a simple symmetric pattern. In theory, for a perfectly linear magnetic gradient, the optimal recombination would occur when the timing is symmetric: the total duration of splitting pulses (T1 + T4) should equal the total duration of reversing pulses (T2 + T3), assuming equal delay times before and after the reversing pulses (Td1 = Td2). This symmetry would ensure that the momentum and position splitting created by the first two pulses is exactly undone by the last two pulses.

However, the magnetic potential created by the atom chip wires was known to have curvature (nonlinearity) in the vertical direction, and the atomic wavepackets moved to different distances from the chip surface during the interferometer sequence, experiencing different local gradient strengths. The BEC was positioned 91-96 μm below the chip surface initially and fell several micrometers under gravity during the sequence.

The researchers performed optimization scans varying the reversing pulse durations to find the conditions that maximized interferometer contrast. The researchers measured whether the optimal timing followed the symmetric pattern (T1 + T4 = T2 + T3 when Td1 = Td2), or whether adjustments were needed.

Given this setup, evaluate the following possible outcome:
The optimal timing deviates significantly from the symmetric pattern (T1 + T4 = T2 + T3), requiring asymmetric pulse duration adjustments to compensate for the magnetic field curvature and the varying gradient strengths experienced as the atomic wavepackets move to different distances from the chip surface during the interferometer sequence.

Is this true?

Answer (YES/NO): YES